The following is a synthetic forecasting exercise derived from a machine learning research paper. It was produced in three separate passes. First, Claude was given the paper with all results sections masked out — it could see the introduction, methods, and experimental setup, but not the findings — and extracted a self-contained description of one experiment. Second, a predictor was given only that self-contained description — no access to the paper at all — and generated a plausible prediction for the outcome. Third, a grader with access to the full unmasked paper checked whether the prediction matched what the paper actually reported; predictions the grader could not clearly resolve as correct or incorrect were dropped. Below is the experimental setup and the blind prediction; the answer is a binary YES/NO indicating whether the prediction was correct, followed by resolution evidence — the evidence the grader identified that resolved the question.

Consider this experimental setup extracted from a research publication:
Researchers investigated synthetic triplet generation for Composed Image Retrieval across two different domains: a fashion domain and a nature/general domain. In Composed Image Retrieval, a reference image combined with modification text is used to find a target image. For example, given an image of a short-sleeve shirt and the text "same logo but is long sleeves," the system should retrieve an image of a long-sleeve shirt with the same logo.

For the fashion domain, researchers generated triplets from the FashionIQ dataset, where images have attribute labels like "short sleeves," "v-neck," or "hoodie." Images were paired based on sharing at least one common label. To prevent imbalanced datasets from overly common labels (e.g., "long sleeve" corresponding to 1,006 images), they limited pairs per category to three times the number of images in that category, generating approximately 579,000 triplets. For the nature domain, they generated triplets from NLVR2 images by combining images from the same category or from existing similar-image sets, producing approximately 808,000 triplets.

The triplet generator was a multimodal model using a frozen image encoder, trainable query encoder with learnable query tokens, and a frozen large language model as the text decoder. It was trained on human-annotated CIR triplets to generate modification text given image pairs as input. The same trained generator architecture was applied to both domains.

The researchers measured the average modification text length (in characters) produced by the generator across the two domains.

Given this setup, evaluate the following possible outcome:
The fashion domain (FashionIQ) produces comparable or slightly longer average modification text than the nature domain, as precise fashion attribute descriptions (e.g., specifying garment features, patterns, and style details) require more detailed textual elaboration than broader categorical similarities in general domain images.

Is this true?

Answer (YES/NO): NO